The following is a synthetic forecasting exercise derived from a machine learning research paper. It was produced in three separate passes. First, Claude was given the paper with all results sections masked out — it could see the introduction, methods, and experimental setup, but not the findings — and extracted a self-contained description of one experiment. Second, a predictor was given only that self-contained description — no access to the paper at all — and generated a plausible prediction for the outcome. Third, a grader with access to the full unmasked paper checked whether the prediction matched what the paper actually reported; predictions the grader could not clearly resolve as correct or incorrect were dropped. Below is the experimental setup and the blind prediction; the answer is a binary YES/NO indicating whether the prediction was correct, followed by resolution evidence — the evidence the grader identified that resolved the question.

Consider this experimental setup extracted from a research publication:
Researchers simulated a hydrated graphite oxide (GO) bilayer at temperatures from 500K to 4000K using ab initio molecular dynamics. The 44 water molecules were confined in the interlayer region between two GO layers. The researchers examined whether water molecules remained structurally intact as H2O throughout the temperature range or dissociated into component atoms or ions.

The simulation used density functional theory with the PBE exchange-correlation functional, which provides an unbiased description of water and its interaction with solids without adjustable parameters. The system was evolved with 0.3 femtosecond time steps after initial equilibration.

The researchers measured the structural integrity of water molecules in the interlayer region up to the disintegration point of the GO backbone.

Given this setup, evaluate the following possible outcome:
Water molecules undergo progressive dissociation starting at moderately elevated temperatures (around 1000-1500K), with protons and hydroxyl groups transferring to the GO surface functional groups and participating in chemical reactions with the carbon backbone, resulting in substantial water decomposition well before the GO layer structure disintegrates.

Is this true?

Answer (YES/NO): NO